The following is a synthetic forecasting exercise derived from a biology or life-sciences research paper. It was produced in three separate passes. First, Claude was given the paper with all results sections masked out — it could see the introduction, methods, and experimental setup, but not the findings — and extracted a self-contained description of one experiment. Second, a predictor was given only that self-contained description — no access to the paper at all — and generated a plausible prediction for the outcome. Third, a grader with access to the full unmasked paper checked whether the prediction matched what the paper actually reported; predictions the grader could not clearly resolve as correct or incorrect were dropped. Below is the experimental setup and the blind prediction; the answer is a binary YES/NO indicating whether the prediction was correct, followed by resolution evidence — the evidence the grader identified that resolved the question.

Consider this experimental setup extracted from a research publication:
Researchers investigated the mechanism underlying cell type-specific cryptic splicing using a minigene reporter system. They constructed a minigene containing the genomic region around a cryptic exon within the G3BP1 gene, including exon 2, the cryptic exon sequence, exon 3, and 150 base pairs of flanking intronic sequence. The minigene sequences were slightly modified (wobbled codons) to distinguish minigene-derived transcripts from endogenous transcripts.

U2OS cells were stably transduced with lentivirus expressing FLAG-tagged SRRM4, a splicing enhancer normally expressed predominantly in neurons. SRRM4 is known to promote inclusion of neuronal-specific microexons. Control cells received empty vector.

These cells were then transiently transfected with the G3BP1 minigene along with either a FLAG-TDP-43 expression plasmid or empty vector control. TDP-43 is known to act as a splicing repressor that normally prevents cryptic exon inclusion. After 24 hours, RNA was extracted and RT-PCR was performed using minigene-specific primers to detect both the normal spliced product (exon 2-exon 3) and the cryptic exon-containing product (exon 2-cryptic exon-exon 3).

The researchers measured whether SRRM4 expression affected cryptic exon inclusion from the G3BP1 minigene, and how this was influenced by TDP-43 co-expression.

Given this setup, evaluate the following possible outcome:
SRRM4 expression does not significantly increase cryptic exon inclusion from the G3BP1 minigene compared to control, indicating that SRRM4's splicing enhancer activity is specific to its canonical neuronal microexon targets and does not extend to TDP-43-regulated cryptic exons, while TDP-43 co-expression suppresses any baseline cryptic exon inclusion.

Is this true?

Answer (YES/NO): NO